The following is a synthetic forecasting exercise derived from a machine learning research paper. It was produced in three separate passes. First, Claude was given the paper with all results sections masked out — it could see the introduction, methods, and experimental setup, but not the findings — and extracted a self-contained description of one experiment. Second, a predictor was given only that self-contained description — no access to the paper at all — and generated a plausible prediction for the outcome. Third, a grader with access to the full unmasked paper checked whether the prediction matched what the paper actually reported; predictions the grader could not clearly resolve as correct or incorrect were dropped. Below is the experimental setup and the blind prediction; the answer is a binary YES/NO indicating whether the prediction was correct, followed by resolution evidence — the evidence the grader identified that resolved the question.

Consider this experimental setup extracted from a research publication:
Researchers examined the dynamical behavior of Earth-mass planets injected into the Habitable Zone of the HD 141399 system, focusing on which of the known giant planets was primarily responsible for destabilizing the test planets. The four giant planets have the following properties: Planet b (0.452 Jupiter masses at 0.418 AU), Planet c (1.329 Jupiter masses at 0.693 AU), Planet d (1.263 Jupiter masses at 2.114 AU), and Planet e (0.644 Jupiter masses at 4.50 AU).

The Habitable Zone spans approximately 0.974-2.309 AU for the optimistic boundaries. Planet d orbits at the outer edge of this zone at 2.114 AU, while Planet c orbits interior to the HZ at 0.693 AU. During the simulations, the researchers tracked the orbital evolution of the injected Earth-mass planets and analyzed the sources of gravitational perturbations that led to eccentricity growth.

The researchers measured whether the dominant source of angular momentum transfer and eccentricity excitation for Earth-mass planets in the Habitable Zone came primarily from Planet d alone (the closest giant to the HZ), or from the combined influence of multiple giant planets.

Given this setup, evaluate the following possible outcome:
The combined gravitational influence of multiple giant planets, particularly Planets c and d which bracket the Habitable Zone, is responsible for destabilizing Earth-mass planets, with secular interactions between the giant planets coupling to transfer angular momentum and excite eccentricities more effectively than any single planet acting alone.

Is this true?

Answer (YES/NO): YES